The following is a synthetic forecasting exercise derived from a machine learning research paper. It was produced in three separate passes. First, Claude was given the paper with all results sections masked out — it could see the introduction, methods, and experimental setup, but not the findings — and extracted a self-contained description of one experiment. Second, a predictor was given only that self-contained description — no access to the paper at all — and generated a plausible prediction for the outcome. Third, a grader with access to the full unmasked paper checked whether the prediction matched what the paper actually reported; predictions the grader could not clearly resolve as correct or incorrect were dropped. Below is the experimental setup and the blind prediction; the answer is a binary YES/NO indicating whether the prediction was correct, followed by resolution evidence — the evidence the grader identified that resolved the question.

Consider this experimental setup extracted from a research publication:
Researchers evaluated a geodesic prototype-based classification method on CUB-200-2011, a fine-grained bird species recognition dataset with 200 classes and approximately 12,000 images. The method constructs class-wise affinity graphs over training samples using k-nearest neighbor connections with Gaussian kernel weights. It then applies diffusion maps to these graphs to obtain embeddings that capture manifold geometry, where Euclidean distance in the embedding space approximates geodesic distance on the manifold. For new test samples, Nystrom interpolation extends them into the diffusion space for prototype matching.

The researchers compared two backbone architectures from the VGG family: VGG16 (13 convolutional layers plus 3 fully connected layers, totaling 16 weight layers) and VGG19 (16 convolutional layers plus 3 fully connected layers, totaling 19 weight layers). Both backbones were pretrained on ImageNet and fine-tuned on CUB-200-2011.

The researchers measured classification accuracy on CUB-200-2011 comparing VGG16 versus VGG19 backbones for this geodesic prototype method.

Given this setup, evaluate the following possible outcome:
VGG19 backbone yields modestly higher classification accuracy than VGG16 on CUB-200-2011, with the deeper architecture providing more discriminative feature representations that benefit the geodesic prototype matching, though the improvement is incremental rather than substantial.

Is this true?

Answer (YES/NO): NO